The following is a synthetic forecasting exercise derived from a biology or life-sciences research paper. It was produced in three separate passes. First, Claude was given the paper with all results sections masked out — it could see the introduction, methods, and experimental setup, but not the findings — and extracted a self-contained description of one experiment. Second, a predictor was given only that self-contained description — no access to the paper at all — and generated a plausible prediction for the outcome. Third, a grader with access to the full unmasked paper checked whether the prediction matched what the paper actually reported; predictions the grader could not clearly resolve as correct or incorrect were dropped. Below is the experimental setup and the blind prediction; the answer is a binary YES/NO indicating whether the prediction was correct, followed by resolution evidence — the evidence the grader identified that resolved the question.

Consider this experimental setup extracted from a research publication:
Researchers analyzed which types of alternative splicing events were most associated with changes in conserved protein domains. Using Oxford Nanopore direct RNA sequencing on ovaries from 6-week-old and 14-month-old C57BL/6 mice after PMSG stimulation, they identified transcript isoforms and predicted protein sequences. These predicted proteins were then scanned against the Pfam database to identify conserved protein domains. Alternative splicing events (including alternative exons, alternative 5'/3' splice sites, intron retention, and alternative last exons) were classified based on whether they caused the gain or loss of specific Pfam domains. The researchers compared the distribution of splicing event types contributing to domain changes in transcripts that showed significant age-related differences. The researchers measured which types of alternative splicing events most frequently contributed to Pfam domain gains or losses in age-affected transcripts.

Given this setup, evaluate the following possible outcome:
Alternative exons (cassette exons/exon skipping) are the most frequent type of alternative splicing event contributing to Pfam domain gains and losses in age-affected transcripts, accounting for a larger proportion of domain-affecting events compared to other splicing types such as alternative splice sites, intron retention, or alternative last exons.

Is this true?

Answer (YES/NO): YES